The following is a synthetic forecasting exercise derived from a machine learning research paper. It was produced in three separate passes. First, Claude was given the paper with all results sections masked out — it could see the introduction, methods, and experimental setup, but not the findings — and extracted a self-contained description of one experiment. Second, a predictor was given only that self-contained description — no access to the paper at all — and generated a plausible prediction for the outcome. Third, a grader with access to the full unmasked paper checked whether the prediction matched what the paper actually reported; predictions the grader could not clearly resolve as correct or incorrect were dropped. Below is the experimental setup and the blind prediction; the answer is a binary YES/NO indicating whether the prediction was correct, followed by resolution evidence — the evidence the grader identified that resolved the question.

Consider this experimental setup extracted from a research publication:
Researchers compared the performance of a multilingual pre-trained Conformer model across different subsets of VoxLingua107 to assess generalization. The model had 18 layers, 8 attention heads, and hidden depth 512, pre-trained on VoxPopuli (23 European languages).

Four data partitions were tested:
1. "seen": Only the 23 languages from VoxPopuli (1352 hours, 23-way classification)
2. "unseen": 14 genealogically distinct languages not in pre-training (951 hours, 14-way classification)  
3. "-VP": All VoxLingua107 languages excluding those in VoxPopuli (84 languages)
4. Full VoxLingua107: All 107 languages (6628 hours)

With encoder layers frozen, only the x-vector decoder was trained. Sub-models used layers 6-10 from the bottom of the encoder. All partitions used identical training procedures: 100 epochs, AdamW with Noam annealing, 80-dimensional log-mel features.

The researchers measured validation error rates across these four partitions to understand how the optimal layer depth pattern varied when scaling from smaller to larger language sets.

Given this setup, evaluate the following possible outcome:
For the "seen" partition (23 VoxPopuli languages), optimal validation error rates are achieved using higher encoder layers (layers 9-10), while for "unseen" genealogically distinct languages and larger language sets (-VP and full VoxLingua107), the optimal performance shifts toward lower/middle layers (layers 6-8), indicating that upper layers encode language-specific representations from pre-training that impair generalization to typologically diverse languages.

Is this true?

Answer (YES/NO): NO